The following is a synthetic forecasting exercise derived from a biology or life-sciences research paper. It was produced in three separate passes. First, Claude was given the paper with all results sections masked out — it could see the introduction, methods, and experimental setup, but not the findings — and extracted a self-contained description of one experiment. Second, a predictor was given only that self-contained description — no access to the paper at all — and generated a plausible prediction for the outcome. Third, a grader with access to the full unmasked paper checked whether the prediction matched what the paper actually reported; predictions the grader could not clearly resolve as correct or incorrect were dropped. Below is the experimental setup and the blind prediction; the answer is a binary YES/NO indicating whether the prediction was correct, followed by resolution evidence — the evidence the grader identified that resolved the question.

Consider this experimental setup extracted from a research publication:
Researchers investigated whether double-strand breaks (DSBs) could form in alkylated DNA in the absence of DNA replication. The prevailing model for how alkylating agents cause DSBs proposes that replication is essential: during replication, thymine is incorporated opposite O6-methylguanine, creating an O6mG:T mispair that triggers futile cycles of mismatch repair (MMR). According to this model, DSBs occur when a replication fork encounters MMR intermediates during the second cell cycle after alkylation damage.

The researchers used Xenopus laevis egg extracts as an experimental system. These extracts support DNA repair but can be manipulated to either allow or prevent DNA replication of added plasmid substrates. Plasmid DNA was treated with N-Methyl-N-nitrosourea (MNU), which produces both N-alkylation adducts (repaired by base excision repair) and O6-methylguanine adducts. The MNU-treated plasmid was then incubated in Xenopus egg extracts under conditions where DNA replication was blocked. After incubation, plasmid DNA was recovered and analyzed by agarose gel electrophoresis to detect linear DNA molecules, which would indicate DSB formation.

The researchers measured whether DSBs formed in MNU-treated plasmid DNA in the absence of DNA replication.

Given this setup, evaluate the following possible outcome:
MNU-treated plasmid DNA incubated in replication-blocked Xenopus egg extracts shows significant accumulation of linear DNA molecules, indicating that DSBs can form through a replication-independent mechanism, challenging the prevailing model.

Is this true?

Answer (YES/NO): YES